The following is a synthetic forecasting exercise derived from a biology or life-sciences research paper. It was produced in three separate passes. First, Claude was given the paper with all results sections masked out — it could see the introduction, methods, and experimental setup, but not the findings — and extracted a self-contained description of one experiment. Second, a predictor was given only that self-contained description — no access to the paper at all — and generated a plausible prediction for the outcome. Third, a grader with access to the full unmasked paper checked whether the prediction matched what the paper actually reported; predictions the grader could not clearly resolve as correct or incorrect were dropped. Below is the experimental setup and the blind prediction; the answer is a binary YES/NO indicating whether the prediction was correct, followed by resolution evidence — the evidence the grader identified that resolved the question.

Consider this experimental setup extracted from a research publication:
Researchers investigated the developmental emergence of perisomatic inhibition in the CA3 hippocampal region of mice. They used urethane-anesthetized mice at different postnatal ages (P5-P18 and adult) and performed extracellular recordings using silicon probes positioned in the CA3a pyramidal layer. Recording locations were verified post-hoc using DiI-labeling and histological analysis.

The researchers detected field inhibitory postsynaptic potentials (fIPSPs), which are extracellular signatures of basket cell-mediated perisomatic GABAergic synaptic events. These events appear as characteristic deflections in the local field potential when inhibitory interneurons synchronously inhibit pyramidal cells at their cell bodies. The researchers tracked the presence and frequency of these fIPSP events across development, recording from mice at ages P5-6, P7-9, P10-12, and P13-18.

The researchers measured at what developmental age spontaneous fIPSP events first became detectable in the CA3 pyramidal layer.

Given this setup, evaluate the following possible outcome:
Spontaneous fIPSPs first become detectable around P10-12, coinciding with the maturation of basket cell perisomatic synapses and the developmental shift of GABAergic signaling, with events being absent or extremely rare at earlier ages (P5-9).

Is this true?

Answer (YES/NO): NO